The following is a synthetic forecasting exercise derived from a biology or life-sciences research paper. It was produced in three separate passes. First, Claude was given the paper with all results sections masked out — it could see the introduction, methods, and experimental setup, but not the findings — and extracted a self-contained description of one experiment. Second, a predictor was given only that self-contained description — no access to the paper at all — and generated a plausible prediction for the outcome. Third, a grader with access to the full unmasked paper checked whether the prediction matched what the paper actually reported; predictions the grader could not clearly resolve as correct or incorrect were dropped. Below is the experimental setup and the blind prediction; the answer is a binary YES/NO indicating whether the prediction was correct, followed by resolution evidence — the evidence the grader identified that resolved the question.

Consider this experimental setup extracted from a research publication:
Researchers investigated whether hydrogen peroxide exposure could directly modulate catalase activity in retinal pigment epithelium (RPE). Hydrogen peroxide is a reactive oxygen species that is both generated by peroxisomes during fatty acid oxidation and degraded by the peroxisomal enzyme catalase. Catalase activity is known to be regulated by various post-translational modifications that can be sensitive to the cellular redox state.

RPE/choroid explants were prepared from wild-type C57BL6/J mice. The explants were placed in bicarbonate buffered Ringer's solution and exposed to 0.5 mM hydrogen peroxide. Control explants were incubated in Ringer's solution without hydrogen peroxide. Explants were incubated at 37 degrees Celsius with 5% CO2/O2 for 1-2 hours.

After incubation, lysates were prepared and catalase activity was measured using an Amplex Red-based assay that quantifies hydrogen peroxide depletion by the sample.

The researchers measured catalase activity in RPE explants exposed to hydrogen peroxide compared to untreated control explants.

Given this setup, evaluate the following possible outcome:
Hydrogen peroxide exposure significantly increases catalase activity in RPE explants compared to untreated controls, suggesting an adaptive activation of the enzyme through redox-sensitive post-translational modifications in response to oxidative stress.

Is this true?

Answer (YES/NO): YES